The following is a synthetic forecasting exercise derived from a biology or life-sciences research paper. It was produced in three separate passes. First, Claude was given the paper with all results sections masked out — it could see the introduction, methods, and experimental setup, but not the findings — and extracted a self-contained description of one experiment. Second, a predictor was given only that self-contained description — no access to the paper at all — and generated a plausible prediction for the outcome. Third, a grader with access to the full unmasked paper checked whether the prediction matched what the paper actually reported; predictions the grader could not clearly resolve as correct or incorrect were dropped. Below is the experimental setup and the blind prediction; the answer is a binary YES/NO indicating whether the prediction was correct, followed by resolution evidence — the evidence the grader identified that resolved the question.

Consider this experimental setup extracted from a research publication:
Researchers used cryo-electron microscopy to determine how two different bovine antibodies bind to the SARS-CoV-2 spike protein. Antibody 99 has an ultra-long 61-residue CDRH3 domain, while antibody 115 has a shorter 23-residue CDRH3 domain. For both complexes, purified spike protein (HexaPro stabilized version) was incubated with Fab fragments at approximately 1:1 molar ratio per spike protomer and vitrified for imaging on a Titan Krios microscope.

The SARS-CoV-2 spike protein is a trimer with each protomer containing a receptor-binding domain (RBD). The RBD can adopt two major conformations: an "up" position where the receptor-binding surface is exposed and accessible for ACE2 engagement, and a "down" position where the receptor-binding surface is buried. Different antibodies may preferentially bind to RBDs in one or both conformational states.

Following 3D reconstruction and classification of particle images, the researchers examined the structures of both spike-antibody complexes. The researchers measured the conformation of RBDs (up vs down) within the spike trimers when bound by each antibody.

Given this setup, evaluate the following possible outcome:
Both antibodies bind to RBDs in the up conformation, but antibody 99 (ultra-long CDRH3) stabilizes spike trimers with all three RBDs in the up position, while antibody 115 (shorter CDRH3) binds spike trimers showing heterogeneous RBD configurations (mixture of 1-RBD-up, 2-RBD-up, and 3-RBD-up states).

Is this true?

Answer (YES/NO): NO